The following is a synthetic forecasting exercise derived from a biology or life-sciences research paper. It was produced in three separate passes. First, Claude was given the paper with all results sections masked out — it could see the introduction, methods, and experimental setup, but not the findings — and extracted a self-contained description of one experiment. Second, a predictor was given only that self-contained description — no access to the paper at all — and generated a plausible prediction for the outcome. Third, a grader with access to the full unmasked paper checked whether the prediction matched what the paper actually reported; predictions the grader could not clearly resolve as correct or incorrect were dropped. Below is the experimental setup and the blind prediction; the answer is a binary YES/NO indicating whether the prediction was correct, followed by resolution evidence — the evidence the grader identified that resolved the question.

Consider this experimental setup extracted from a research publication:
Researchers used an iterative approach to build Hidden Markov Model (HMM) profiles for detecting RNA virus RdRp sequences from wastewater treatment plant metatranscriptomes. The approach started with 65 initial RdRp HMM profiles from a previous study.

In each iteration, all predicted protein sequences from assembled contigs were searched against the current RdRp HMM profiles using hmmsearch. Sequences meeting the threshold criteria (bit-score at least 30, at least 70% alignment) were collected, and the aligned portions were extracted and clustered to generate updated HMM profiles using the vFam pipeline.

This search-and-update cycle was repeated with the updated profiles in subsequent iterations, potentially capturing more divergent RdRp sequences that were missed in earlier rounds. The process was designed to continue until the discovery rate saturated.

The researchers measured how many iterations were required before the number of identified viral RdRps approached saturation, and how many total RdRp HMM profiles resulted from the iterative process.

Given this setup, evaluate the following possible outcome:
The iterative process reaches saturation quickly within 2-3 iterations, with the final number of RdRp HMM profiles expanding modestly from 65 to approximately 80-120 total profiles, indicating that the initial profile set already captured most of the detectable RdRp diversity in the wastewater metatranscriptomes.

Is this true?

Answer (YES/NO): NO